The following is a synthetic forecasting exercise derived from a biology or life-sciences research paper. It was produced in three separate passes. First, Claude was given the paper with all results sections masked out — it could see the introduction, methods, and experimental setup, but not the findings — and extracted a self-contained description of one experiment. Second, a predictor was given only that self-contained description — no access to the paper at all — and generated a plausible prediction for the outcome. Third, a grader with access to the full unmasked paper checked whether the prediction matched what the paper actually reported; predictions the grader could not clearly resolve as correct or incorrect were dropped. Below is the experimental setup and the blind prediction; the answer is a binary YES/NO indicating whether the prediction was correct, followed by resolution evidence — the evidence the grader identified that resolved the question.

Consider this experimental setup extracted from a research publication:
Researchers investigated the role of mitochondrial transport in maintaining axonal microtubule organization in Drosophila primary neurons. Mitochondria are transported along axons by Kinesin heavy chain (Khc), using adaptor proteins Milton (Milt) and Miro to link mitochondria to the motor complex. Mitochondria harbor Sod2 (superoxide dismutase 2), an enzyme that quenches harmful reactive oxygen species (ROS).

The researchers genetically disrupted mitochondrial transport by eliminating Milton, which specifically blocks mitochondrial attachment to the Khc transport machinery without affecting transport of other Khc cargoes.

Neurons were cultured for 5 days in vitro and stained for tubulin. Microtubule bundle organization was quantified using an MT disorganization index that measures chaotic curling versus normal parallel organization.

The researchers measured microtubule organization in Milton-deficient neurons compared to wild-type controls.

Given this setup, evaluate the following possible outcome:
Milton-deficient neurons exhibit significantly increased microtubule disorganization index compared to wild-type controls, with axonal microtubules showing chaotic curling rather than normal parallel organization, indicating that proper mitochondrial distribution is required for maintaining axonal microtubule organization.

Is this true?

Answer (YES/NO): YES